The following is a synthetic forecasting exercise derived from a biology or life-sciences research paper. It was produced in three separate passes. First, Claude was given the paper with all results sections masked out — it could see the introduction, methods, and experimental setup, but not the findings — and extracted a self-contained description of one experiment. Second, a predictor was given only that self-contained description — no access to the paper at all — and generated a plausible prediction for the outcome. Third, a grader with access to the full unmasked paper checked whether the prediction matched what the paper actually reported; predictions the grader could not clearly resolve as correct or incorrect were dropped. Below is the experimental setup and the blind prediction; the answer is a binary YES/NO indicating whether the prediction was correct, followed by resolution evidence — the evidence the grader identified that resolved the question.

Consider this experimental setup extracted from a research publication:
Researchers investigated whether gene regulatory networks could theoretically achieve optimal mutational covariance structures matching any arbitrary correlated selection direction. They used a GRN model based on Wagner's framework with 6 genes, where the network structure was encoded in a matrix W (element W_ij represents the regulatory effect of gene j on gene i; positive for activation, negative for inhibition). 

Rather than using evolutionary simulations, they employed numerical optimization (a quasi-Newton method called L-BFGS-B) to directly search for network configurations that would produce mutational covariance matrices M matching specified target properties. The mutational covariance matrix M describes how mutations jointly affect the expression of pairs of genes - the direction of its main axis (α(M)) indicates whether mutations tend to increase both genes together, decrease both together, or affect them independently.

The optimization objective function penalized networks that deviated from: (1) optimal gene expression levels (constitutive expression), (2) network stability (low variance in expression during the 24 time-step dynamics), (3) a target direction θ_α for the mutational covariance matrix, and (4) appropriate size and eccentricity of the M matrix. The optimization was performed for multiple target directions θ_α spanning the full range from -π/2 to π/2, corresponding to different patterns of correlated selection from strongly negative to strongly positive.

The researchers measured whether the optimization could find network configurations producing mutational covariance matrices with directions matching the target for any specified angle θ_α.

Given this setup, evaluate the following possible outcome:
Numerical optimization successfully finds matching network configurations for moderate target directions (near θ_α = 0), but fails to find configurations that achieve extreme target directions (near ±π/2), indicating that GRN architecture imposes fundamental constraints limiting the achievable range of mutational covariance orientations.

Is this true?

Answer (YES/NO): NO